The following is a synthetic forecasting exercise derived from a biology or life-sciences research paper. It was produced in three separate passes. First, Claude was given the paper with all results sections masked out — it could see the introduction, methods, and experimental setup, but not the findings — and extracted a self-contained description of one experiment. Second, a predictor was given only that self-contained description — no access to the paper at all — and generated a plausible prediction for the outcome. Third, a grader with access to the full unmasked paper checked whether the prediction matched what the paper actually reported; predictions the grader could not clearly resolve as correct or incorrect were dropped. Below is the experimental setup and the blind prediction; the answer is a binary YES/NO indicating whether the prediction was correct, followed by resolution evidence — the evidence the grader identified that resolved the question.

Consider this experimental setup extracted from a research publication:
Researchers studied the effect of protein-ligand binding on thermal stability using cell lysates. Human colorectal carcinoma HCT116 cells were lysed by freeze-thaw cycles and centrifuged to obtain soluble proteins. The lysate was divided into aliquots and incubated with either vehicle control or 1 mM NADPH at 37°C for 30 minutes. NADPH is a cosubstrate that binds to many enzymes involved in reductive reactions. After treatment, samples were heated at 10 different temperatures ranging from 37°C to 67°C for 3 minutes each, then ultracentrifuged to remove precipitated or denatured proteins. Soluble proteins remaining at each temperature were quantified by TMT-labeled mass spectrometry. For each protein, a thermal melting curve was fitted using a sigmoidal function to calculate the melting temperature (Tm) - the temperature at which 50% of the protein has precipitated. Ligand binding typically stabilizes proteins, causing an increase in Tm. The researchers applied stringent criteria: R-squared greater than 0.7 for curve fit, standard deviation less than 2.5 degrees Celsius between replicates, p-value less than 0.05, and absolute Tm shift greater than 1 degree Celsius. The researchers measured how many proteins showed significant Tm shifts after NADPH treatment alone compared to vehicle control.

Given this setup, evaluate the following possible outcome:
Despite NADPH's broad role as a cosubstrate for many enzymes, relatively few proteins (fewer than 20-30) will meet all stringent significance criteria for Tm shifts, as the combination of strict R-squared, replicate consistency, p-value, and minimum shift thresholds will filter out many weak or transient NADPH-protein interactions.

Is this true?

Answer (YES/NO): NO